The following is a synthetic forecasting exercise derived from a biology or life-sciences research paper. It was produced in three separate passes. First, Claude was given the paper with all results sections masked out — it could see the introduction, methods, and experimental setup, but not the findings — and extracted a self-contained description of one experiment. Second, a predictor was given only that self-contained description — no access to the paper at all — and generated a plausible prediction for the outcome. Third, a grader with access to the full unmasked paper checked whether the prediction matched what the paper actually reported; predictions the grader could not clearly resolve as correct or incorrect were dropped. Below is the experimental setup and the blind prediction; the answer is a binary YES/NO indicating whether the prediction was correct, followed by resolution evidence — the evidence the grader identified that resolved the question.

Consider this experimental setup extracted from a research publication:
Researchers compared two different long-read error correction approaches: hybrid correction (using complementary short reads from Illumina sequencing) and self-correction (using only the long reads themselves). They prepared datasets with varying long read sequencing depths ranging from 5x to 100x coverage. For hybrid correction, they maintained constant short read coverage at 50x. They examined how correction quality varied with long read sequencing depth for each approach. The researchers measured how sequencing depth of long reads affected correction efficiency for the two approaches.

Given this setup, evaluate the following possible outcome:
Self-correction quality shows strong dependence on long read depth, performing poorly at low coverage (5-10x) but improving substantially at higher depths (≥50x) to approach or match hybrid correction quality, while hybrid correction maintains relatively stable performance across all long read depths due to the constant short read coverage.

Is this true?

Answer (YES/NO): YES